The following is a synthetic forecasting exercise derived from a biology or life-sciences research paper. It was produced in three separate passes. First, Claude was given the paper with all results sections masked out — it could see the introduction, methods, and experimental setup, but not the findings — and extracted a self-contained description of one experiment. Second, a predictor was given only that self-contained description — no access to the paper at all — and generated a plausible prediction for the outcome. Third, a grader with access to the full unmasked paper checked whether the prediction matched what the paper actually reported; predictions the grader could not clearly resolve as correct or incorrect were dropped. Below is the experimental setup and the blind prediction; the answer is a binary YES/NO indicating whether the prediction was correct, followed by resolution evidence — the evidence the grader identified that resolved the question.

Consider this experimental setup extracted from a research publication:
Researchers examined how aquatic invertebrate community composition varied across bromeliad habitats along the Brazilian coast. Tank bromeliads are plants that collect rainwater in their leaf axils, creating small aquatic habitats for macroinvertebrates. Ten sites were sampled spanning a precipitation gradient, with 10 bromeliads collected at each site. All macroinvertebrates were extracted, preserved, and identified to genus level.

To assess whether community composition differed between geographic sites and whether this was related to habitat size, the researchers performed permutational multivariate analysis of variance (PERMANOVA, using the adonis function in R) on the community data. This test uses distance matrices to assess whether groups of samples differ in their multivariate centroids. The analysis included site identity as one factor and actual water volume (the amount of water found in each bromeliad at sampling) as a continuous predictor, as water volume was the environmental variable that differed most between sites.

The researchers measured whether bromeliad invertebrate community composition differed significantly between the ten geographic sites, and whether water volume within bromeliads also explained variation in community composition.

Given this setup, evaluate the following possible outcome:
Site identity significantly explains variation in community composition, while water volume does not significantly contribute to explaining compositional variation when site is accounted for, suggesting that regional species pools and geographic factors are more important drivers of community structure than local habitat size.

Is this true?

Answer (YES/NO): NO